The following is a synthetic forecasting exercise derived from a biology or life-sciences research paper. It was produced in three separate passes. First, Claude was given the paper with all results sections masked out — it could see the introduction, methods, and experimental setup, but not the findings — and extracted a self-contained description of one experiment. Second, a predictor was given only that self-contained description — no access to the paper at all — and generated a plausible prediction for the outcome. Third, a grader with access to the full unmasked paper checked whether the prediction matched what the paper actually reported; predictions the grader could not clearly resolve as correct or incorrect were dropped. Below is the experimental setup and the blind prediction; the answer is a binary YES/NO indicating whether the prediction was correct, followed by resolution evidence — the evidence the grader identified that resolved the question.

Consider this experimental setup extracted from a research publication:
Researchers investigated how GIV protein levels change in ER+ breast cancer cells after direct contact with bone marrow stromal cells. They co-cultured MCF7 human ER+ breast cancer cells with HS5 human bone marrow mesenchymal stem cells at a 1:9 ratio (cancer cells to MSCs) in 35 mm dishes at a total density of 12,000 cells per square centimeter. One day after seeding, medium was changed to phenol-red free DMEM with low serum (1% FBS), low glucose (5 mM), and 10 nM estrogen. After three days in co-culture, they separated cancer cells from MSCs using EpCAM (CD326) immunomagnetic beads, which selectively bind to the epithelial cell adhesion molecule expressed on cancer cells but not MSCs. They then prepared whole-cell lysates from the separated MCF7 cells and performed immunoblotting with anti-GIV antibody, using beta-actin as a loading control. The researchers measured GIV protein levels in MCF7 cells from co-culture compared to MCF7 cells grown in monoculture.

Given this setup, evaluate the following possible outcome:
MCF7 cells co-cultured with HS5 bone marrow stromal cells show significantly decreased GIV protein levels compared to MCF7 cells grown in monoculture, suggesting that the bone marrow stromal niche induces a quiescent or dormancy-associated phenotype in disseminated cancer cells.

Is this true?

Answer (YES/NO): NO